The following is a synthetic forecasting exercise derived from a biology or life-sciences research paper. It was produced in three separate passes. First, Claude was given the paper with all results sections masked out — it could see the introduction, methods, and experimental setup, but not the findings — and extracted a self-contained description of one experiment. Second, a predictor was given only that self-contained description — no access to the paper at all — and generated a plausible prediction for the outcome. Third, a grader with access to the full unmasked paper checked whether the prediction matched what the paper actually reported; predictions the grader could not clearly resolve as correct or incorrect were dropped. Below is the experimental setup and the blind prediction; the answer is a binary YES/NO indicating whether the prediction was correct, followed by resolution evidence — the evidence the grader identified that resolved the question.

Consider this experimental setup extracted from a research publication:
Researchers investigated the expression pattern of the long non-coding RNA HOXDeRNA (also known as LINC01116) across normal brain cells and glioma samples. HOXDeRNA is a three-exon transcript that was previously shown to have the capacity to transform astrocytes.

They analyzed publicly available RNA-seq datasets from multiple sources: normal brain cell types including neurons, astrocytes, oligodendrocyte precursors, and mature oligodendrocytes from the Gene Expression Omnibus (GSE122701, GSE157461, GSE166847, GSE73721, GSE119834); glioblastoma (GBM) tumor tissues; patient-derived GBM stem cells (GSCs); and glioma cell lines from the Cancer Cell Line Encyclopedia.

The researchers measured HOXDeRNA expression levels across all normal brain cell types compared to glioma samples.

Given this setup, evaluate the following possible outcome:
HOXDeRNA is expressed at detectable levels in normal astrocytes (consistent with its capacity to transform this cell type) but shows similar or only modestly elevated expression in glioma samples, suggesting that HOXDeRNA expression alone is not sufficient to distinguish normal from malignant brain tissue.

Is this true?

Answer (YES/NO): NO